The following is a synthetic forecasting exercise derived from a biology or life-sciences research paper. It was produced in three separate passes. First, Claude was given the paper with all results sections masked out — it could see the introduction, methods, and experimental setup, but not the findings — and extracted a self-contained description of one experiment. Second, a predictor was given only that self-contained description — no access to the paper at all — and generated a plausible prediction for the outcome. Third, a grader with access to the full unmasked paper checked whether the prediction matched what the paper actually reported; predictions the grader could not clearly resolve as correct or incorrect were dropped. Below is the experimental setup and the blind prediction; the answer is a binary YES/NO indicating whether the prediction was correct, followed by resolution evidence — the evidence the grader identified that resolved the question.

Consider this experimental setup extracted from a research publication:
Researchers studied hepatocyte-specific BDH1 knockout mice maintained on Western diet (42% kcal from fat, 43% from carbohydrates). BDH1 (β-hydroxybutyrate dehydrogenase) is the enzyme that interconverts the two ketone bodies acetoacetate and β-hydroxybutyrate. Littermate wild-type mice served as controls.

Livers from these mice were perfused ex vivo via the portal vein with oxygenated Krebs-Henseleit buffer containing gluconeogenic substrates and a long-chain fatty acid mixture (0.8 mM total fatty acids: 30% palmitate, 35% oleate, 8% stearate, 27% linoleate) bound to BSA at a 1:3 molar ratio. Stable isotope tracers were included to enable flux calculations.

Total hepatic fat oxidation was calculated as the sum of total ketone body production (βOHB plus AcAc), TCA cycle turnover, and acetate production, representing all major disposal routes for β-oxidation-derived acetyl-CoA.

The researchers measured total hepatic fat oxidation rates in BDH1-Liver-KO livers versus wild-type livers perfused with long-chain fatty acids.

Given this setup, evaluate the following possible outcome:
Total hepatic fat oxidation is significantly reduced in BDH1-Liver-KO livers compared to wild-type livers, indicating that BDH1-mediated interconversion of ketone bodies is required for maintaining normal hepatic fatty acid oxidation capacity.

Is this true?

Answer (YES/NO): YES